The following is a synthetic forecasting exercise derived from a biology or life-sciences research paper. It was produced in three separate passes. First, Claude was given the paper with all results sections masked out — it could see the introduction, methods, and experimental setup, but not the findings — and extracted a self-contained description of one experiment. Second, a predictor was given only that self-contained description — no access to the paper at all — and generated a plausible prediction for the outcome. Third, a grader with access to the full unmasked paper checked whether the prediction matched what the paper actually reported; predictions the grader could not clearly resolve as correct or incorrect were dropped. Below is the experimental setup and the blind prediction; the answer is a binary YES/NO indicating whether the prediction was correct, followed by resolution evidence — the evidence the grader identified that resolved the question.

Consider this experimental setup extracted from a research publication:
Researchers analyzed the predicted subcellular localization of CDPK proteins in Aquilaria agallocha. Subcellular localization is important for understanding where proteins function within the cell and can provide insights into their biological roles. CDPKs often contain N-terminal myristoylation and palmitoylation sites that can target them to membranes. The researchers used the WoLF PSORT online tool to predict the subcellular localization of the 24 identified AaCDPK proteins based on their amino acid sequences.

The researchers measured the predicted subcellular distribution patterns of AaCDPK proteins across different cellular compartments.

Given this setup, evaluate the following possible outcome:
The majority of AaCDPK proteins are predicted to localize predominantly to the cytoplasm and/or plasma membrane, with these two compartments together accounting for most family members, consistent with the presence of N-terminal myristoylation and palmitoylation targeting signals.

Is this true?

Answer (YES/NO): NO